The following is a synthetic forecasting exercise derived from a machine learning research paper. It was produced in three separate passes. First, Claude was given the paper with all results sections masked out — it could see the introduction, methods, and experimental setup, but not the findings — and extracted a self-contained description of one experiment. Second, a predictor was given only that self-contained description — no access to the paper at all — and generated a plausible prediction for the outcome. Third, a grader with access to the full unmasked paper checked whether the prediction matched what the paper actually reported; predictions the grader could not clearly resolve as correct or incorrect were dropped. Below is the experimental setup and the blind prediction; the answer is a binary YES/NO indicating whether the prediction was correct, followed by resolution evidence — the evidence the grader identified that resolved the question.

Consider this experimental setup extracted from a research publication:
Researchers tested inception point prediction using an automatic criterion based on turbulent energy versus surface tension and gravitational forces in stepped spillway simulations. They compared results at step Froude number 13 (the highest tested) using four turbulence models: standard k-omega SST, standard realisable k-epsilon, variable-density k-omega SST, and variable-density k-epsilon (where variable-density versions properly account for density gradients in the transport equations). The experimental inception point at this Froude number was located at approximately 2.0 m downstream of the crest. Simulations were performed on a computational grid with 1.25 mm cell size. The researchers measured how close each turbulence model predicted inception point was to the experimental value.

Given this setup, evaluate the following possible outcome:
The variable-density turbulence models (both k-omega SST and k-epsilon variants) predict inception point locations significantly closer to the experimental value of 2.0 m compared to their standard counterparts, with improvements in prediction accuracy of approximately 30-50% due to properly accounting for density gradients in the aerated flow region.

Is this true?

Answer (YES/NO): NO